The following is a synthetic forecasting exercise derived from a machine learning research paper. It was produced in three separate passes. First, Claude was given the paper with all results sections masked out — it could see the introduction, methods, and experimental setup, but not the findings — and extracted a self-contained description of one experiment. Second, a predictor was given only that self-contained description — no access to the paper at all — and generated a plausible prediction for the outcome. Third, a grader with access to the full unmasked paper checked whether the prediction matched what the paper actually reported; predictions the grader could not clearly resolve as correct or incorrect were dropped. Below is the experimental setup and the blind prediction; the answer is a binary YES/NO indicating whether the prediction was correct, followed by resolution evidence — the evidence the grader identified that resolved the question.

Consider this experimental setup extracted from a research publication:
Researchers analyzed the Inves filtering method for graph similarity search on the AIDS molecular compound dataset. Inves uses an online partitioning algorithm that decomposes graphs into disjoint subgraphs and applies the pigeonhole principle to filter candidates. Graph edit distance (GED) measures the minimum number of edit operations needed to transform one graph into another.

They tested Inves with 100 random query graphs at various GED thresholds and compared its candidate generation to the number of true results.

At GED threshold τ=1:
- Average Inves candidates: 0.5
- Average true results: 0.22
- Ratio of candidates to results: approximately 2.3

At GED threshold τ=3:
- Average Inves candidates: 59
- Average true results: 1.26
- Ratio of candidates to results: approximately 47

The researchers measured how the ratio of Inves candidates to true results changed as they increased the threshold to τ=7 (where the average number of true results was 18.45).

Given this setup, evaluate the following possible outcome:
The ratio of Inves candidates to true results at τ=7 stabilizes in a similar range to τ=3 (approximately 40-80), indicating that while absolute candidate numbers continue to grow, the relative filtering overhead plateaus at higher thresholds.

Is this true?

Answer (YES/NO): NO